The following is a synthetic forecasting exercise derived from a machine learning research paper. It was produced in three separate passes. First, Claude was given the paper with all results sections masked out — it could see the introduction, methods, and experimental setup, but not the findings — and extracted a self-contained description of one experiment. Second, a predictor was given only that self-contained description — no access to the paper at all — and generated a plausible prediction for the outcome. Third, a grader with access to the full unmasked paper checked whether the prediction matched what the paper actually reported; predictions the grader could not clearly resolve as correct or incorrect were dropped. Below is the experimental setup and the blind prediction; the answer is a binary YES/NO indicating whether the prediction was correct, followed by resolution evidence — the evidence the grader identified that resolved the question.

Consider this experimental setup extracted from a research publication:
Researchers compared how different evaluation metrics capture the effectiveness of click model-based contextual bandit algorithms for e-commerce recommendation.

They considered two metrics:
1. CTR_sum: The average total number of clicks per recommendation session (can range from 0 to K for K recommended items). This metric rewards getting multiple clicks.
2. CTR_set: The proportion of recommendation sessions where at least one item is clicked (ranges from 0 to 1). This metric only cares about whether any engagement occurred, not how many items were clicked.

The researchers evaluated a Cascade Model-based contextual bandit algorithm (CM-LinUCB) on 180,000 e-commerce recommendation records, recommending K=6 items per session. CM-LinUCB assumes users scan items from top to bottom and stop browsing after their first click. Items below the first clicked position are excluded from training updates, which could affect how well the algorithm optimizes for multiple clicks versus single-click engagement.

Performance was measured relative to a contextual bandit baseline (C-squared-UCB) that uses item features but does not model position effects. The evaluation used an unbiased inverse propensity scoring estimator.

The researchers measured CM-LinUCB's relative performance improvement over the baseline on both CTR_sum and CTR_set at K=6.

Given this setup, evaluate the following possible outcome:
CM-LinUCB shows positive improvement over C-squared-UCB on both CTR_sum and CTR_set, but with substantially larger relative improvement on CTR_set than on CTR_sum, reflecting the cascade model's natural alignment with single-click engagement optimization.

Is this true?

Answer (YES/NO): YES